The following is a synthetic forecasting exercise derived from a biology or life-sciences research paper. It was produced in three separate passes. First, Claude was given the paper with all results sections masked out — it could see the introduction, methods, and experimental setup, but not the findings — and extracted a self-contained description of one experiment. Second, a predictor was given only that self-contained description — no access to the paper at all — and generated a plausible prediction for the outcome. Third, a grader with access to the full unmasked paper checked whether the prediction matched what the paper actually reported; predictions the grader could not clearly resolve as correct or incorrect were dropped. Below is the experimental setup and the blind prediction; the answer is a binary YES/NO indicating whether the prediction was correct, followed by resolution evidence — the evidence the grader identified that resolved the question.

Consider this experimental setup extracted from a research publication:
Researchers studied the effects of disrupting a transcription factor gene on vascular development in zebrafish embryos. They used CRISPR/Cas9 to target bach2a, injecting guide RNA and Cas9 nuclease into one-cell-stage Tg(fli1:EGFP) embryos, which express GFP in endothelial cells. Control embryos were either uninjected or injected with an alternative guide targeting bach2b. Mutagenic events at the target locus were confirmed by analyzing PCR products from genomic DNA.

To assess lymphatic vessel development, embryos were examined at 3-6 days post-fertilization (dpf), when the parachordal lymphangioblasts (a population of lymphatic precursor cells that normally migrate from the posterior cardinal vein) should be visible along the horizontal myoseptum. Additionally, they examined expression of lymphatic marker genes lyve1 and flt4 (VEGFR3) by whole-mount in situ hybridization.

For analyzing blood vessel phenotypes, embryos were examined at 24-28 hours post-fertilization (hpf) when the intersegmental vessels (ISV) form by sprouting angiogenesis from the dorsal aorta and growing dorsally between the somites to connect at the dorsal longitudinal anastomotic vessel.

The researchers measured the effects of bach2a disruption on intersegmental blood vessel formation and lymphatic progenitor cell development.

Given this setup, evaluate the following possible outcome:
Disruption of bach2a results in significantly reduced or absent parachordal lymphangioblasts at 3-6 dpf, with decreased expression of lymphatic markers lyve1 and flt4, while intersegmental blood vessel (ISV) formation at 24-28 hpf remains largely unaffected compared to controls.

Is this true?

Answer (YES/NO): NO